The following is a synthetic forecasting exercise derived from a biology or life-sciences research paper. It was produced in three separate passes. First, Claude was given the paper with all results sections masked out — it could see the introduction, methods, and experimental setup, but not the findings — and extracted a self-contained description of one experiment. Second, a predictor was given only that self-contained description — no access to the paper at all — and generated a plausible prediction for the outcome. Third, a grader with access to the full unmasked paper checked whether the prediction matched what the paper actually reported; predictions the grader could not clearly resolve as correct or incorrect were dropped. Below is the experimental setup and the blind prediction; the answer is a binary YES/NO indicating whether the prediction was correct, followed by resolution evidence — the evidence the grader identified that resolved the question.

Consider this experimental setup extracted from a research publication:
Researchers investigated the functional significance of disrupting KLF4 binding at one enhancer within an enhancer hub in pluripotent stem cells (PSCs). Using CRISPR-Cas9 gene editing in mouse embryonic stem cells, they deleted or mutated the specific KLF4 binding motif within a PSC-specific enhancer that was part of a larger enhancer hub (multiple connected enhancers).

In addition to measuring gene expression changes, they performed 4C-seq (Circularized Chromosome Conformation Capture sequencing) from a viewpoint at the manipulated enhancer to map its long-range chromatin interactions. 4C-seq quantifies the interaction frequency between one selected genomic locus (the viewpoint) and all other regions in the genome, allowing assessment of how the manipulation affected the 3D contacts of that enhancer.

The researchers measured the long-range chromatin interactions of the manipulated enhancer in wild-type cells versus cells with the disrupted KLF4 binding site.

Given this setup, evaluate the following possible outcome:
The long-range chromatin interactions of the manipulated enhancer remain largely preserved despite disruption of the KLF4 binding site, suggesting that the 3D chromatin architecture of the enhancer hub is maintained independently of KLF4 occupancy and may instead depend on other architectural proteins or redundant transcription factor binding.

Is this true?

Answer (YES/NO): NO